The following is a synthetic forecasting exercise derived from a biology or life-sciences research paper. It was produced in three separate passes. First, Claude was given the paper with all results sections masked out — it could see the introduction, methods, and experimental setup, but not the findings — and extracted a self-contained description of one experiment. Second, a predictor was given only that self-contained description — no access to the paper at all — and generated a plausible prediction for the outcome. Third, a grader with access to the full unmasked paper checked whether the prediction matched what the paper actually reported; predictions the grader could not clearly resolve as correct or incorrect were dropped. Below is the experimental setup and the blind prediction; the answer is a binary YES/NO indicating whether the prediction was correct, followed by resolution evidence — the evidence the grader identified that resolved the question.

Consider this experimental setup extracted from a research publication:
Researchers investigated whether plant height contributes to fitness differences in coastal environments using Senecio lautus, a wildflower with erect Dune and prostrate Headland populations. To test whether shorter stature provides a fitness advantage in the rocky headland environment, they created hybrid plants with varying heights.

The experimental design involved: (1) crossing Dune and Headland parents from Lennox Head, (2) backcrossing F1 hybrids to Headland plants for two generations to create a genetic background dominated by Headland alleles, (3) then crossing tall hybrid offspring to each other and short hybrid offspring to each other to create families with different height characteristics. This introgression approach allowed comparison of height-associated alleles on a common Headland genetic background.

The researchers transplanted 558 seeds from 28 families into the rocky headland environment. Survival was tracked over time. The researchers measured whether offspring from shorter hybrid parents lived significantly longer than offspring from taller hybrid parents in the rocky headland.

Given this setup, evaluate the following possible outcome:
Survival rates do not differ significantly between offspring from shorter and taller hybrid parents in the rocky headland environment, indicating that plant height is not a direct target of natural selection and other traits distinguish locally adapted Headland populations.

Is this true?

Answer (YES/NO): NO